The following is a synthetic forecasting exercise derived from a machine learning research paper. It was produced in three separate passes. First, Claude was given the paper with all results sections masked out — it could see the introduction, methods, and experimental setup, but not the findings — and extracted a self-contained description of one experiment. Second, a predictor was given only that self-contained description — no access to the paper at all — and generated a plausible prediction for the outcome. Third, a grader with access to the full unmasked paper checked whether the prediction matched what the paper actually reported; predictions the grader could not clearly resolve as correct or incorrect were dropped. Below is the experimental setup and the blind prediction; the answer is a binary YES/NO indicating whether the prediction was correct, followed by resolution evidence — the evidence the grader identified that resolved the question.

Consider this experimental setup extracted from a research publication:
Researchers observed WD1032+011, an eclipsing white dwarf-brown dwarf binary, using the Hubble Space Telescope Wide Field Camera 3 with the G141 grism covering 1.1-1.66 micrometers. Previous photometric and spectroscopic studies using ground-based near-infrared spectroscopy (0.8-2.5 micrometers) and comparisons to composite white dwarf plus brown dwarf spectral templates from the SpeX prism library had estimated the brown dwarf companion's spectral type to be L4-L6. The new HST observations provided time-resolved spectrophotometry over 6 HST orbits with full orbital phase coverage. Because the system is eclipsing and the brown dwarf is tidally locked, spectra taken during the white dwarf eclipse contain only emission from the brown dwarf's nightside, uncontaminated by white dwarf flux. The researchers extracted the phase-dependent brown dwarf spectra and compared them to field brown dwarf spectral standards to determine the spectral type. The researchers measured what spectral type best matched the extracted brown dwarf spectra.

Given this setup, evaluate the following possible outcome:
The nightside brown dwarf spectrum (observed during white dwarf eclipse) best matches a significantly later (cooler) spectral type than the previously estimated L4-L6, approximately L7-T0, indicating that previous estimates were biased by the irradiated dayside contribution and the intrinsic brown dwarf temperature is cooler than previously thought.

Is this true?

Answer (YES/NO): NO